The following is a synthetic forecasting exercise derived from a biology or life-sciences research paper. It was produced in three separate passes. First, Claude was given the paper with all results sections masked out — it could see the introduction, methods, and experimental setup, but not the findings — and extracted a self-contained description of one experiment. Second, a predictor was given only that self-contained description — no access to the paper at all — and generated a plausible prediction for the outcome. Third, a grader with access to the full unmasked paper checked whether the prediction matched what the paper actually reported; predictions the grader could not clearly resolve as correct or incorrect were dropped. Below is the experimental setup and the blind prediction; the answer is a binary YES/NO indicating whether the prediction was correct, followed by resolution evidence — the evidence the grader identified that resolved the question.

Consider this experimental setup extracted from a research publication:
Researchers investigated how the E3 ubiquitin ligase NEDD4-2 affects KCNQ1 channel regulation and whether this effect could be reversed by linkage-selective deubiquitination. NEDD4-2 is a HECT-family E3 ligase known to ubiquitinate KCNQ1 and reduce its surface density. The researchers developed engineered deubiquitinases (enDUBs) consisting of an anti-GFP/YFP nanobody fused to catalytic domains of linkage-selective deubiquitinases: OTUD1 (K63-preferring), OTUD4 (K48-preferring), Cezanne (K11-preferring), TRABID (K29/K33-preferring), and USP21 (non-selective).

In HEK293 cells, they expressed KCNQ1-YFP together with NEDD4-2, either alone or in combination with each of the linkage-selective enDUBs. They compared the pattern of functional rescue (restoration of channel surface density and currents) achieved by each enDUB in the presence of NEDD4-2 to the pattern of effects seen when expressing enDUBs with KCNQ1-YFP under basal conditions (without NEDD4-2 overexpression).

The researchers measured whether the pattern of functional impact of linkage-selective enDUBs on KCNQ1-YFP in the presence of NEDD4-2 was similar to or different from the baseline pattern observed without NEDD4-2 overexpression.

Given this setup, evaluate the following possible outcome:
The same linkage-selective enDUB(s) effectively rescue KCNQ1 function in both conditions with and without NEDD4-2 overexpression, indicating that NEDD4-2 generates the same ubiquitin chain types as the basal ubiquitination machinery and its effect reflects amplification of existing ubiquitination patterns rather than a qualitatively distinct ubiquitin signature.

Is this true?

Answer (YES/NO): NO